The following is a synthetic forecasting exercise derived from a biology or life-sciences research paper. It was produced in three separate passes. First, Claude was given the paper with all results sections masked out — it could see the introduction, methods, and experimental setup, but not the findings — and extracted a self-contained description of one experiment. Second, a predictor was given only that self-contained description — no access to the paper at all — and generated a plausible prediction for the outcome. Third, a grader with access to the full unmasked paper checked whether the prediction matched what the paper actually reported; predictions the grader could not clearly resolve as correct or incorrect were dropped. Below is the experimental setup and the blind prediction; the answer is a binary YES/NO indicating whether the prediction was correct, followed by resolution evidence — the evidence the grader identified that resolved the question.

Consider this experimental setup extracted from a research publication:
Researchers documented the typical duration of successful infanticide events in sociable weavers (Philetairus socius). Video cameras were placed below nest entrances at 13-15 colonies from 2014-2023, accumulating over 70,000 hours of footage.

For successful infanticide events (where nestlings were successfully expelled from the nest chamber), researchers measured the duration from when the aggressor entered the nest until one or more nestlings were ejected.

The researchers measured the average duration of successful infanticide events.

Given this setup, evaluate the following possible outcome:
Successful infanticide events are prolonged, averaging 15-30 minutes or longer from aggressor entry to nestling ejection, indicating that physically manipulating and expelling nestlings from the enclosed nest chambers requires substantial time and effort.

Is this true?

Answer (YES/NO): NO